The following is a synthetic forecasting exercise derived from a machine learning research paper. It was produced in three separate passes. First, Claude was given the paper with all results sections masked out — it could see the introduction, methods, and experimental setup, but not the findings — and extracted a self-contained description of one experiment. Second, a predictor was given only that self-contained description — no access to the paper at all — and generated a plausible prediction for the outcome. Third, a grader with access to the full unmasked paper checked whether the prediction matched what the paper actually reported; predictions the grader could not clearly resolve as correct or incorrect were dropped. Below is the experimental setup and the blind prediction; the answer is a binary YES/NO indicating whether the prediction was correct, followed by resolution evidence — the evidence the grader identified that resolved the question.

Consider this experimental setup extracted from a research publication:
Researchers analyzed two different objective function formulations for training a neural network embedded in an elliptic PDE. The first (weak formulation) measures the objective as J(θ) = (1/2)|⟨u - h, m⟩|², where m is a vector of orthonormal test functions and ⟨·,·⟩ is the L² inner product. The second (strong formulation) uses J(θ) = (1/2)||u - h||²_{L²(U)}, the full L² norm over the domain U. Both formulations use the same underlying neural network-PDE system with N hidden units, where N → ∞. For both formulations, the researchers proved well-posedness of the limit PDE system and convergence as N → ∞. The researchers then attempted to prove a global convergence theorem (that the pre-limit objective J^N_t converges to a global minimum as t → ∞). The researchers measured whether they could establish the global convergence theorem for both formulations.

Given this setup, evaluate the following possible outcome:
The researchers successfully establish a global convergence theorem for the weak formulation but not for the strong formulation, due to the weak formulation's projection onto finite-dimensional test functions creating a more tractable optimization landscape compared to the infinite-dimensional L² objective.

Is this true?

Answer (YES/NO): YES